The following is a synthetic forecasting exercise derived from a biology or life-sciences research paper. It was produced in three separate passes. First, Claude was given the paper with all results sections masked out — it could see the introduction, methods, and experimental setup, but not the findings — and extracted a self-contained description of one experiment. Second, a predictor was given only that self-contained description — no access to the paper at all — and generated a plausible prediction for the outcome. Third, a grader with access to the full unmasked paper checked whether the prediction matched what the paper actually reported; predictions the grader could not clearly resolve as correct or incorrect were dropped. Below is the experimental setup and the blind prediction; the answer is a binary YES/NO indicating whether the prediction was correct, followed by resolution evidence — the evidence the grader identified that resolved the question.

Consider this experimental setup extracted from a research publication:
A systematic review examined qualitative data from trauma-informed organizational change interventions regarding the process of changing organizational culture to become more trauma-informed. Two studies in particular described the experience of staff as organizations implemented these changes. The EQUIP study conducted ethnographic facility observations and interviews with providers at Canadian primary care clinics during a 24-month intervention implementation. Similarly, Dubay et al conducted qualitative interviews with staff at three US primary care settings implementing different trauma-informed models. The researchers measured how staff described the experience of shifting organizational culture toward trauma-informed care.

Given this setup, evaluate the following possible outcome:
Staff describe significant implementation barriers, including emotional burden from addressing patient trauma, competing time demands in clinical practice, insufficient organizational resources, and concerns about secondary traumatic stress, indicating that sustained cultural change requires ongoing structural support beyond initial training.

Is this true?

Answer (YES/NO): NO